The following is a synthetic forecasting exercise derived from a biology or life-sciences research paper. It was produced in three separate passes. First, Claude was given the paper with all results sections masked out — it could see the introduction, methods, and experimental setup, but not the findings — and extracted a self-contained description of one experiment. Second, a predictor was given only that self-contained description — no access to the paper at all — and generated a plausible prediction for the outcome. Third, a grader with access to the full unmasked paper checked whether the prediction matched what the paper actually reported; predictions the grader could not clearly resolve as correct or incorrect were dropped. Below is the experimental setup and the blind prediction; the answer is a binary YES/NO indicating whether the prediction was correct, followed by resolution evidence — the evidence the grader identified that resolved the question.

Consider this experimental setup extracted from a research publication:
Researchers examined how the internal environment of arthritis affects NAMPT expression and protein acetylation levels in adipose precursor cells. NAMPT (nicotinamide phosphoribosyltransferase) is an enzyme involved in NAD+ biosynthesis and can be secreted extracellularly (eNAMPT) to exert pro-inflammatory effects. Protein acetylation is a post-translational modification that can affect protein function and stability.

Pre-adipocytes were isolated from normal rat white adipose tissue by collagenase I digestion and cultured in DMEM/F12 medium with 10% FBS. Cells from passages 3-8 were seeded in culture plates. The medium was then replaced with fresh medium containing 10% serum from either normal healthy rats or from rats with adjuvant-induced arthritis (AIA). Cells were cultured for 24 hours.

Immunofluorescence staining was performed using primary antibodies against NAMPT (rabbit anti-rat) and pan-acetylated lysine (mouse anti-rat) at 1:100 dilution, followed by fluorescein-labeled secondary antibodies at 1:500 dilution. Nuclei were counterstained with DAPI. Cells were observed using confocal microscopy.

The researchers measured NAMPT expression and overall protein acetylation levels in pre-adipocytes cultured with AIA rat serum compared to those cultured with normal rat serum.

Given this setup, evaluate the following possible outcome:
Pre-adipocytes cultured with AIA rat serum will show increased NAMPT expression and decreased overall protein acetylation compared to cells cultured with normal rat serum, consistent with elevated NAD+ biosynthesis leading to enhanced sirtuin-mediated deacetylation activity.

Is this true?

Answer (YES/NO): NO